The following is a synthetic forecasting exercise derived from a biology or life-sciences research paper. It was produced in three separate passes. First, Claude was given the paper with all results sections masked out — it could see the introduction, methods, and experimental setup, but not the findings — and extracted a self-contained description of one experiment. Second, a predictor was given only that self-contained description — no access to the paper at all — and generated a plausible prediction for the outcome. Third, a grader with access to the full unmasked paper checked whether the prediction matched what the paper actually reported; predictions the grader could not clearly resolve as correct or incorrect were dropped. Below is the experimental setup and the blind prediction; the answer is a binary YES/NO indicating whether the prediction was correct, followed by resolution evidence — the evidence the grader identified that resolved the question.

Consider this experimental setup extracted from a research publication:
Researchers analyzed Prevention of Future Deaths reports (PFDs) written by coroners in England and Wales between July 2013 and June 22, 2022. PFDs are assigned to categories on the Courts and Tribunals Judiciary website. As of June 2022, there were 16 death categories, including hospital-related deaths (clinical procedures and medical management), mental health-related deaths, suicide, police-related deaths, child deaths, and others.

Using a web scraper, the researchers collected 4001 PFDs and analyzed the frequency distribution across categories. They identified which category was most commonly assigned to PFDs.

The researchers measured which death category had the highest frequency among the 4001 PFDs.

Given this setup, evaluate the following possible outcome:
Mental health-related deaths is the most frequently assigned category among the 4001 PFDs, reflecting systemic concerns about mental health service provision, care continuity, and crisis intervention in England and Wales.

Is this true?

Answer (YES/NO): NO